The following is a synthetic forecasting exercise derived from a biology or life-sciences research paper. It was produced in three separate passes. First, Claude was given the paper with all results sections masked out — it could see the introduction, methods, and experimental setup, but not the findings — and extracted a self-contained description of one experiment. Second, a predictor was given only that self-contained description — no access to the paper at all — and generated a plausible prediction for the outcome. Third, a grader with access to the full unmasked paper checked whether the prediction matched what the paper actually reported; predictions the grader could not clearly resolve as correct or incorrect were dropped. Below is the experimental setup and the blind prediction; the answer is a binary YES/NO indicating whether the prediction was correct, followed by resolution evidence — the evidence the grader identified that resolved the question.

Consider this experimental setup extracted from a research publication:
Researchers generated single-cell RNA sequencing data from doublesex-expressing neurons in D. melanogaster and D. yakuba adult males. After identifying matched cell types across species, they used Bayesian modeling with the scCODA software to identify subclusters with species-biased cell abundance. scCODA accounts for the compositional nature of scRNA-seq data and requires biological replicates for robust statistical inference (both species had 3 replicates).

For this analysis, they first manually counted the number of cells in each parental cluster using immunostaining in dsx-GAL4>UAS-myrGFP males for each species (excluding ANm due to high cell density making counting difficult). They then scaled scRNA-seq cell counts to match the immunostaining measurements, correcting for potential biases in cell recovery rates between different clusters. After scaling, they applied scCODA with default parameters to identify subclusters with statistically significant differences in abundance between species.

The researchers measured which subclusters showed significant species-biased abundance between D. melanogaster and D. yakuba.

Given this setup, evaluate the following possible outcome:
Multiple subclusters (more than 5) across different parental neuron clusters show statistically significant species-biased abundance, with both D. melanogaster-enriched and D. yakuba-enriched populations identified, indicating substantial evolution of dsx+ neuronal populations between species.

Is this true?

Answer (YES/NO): YES